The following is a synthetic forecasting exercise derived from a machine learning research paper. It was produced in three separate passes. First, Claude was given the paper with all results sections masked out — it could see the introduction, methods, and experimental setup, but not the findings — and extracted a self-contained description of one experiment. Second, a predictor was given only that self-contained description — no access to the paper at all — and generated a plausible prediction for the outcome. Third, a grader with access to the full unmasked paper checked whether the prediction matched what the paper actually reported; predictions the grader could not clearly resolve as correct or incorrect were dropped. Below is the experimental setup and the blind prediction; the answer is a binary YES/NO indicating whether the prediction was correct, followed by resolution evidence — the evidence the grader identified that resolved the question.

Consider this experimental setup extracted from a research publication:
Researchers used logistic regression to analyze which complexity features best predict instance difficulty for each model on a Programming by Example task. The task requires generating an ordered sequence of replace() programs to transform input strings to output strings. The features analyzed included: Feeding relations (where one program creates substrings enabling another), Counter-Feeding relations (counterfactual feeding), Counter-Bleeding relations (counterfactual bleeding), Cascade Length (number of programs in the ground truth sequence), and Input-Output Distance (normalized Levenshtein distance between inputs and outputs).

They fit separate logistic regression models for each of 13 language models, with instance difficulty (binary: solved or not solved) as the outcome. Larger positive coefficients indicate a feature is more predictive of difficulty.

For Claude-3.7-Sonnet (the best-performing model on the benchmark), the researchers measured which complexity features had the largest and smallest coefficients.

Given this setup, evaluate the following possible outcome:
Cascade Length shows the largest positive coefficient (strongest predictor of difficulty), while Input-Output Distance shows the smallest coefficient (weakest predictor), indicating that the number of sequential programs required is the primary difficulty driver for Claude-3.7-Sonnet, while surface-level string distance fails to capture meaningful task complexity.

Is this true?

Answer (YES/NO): YES